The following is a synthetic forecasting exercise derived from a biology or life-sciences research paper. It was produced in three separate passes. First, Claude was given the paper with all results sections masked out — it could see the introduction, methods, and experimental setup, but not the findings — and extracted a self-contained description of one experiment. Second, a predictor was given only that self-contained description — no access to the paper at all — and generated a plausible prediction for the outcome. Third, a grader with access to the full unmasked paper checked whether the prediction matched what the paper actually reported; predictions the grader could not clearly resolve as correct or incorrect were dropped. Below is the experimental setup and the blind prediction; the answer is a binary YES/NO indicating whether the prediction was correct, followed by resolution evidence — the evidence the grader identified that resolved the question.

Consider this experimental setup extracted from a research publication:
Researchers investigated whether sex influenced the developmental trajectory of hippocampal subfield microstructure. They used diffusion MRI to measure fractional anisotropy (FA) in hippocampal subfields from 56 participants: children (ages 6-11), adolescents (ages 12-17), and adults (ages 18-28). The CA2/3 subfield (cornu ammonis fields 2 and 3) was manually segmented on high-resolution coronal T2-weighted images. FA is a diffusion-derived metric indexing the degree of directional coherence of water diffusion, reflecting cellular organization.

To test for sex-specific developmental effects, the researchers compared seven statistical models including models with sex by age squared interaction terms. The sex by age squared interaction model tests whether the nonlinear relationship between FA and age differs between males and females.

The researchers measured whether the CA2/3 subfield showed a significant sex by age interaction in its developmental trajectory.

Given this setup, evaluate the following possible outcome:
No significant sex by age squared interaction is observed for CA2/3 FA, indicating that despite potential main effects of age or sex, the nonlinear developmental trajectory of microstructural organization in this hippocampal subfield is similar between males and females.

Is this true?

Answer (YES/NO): NO